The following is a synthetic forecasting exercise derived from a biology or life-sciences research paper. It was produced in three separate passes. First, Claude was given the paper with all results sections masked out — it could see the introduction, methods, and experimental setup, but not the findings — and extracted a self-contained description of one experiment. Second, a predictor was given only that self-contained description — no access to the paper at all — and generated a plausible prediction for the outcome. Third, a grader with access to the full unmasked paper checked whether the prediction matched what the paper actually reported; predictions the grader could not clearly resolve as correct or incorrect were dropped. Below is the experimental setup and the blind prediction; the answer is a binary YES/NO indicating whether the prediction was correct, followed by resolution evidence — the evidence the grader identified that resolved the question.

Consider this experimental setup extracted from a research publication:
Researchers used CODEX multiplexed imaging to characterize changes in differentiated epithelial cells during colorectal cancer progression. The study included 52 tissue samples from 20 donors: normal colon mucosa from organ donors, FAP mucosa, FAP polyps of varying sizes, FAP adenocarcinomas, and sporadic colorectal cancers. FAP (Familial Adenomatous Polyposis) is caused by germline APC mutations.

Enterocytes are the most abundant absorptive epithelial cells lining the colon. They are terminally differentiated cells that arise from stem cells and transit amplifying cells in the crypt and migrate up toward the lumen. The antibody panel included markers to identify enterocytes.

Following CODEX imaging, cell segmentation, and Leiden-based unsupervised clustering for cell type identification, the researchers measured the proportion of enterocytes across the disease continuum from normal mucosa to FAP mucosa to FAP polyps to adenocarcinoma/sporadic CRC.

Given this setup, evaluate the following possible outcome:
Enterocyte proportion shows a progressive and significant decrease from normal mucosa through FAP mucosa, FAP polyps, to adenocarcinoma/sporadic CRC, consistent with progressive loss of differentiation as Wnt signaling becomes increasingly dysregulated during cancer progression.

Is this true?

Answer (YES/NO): YES